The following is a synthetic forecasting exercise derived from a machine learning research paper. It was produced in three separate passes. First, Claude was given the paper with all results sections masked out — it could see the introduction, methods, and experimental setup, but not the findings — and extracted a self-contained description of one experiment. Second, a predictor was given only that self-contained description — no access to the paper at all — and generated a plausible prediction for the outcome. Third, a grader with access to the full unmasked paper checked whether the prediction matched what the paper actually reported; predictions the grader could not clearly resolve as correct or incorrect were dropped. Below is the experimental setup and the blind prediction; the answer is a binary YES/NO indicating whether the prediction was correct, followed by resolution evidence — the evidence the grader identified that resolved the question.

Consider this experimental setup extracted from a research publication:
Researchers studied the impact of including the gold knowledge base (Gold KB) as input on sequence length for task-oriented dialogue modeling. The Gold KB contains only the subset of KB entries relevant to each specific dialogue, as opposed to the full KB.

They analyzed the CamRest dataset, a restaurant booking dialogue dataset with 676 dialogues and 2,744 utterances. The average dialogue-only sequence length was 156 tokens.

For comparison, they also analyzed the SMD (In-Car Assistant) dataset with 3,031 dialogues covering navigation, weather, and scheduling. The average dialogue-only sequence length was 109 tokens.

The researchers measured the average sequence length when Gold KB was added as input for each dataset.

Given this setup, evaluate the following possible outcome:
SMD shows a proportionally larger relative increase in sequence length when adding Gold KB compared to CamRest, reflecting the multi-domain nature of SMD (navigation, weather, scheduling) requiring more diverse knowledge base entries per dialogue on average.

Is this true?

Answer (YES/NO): YES